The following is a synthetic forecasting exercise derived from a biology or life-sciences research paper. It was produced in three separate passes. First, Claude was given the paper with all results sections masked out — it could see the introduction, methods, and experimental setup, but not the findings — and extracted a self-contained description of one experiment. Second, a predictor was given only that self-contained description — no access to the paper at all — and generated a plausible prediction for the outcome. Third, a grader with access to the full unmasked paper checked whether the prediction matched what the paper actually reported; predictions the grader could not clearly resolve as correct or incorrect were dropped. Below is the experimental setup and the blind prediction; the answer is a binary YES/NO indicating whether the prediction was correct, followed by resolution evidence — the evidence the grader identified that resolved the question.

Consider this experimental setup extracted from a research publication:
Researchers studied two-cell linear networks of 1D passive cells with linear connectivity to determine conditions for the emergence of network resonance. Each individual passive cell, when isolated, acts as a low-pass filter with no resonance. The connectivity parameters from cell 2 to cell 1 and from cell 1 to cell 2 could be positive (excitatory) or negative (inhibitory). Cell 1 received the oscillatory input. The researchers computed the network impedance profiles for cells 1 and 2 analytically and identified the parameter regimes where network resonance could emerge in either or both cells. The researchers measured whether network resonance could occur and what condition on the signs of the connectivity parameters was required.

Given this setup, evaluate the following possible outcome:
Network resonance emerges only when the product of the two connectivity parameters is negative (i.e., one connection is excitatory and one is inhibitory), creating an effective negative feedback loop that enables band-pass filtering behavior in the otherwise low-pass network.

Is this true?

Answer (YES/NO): YES